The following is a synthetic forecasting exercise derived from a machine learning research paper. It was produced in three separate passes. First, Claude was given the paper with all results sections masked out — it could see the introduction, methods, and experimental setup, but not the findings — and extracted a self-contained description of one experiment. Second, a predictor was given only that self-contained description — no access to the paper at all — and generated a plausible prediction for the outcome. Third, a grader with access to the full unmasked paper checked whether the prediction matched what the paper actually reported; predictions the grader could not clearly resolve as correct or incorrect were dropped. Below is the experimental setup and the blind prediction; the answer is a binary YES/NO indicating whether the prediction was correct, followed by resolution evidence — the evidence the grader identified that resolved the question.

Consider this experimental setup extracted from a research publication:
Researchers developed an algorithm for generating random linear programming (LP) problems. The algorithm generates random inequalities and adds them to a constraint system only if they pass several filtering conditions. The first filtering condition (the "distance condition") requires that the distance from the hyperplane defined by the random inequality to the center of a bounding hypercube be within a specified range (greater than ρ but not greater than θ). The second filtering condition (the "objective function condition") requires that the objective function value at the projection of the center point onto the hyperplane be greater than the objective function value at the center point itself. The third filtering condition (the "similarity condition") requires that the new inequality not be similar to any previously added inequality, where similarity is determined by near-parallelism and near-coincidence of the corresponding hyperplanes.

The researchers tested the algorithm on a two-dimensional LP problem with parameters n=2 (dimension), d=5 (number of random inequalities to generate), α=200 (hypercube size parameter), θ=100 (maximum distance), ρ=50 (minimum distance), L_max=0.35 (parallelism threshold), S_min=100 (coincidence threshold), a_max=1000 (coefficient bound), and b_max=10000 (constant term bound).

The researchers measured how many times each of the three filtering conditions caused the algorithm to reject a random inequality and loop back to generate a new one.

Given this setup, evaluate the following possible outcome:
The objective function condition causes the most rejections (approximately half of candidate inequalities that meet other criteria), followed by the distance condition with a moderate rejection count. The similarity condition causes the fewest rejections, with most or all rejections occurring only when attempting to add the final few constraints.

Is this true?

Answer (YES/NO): NO